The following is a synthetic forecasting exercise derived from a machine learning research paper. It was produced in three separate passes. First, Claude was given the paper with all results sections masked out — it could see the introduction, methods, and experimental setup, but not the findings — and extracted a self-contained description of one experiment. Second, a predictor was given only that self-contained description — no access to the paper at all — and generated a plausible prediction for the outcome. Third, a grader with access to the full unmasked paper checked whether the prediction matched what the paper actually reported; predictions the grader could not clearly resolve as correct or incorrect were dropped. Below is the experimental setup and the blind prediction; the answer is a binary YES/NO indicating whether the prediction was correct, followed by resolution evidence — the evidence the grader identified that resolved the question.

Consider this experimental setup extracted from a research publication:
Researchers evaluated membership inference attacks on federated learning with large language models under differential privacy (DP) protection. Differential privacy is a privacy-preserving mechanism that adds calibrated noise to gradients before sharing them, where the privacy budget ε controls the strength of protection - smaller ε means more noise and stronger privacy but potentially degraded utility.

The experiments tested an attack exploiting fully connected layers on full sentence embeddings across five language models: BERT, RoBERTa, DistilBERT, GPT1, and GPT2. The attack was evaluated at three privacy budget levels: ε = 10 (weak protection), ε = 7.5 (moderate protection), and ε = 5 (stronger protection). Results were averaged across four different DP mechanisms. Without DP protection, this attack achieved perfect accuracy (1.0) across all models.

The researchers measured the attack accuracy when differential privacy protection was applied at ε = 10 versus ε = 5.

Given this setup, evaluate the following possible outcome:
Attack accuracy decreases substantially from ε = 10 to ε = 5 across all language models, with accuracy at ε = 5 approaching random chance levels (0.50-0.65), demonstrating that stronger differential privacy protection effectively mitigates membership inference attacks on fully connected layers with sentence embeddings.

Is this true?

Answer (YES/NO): NO